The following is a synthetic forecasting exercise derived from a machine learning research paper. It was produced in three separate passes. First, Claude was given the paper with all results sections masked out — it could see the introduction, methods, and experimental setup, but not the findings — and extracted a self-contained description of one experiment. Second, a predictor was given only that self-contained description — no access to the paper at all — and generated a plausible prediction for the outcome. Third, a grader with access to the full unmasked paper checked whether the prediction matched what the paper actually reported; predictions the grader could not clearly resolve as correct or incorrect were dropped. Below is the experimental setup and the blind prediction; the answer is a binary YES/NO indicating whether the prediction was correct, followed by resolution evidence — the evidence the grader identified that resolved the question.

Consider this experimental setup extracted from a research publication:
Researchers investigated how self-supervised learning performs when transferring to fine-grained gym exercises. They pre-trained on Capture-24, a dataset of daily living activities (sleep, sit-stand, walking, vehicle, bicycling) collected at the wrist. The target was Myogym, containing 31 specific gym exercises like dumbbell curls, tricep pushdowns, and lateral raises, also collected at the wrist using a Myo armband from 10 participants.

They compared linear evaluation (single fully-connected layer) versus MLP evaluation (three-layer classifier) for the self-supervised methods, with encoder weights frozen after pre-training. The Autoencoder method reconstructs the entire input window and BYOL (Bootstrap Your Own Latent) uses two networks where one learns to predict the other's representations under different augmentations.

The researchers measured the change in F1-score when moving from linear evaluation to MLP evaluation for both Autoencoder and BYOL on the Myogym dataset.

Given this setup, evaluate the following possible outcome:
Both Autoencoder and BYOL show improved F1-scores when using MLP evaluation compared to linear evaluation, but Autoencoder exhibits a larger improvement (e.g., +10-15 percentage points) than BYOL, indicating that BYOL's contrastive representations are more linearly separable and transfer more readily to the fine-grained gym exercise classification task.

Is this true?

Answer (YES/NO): NO